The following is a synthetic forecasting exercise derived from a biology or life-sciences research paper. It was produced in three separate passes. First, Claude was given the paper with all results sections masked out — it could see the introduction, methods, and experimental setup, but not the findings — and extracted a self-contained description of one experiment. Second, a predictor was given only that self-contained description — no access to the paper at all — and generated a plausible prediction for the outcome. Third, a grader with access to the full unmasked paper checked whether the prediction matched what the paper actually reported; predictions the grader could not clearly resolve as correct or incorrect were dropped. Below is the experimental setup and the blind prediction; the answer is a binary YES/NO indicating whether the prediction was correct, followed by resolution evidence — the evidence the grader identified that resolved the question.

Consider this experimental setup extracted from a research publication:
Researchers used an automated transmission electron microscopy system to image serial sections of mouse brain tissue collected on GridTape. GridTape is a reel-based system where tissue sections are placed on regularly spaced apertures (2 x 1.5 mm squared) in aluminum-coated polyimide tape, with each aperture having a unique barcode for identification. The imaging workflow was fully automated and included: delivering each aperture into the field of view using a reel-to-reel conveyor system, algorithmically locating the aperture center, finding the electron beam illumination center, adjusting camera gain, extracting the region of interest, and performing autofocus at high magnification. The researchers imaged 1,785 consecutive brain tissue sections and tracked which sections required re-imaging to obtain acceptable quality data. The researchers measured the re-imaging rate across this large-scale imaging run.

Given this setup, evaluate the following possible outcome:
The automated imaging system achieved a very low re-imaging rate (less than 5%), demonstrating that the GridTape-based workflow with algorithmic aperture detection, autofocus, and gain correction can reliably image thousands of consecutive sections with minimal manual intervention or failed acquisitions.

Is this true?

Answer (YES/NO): YES